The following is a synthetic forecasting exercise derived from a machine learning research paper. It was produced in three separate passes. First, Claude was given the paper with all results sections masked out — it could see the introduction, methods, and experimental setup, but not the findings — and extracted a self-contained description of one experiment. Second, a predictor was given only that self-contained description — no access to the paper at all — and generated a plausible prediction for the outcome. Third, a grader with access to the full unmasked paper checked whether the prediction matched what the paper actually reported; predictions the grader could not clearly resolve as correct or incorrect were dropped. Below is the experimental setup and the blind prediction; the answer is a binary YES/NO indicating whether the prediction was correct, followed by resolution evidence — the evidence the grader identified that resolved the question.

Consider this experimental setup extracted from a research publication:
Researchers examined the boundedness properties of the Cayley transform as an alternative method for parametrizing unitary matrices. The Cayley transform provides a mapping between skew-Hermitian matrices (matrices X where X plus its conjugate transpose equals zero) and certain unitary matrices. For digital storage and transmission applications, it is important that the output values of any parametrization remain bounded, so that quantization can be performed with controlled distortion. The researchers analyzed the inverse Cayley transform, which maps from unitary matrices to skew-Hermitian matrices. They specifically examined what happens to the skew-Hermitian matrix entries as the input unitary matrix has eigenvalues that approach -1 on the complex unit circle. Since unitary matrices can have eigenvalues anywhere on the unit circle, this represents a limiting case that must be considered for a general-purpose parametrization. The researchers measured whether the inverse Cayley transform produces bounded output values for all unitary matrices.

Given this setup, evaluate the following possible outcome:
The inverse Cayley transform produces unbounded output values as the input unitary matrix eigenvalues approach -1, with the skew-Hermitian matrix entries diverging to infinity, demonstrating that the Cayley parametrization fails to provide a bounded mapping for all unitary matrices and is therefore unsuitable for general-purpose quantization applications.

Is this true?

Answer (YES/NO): YES